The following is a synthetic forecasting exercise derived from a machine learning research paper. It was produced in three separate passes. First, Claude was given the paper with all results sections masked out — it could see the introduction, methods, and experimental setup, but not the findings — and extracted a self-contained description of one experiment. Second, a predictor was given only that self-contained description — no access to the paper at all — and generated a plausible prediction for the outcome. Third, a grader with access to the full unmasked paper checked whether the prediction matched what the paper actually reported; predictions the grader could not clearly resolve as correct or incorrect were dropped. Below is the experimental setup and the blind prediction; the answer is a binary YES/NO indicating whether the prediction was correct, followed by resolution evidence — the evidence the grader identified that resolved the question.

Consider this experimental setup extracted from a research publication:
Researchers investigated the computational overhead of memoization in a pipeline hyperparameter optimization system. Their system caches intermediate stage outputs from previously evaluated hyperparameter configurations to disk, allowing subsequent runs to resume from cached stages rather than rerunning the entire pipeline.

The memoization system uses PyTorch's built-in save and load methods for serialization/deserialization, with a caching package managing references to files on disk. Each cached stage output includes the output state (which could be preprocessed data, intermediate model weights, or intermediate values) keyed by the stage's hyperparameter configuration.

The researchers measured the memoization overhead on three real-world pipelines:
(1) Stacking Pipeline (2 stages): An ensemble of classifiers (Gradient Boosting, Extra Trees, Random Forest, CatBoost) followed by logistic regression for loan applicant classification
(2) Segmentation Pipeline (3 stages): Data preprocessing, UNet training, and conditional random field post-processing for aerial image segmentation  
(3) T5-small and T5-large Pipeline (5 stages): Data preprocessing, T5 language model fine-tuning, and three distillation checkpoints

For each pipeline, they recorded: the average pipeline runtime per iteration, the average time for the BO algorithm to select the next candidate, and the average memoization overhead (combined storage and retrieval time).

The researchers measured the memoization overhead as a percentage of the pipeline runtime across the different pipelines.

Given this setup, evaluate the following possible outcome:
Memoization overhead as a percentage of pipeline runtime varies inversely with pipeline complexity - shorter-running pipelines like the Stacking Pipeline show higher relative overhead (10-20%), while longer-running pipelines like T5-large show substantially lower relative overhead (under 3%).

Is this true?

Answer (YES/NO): NO